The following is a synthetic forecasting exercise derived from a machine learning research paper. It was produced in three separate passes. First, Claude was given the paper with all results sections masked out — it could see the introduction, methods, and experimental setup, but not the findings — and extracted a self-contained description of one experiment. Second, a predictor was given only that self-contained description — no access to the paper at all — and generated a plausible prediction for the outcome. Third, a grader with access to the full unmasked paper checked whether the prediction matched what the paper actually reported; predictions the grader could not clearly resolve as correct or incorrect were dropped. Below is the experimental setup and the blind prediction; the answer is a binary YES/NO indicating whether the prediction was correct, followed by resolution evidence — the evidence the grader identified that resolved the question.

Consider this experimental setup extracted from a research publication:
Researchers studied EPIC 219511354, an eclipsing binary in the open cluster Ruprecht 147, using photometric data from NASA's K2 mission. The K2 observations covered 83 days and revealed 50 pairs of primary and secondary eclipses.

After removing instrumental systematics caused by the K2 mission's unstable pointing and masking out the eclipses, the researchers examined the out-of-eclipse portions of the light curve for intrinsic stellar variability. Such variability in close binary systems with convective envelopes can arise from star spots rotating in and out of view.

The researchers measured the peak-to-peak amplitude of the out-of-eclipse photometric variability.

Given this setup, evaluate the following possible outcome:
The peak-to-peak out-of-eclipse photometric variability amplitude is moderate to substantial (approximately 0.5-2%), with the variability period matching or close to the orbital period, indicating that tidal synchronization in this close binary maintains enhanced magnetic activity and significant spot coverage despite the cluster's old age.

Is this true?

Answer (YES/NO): NO